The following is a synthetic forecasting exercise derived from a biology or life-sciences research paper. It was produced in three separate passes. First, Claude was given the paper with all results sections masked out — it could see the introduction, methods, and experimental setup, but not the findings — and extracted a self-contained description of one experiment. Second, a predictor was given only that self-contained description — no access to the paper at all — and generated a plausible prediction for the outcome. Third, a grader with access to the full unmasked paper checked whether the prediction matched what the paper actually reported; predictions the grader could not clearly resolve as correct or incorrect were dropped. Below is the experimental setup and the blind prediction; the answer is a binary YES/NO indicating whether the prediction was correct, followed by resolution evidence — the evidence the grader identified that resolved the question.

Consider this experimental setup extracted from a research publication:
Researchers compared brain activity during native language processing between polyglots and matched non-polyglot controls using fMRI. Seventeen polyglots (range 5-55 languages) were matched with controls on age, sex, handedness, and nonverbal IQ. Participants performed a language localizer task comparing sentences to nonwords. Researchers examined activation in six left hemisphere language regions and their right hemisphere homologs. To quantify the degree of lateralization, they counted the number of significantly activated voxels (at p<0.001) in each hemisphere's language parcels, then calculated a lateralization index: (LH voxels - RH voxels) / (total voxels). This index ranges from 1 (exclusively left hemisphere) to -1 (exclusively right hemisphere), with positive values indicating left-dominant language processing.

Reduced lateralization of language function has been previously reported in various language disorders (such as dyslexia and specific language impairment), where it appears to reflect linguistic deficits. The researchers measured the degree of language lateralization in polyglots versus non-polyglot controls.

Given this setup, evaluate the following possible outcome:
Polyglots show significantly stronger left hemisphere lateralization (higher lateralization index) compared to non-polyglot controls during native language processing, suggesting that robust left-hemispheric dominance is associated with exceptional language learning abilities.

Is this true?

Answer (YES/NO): NO